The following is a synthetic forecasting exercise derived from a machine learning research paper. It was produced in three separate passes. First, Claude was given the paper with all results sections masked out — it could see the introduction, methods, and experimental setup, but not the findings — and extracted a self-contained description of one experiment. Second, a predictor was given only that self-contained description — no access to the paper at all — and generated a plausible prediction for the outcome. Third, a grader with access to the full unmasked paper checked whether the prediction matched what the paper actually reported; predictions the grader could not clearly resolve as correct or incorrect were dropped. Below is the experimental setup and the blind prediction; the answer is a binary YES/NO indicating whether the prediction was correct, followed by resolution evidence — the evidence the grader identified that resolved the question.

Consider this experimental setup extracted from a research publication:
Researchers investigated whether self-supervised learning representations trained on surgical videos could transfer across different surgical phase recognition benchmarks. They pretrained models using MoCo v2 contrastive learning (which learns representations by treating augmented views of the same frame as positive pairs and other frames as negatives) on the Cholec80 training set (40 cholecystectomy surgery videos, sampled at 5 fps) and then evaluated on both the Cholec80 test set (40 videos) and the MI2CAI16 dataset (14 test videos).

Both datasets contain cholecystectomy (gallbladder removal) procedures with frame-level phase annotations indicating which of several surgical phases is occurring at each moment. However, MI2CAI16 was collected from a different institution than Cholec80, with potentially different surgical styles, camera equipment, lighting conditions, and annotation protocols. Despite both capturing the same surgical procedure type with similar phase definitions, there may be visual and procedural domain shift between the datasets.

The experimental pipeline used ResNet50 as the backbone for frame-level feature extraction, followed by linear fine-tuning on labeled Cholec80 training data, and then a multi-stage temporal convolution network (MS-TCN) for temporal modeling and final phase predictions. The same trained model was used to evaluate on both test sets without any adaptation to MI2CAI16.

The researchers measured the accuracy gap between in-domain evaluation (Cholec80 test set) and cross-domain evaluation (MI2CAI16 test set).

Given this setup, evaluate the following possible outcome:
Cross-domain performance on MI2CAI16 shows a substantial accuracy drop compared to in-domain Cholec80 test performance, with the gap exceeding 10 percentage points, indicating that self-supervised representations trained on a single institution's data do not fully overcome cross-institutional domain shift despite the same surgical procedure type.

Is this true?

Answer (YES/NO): NO